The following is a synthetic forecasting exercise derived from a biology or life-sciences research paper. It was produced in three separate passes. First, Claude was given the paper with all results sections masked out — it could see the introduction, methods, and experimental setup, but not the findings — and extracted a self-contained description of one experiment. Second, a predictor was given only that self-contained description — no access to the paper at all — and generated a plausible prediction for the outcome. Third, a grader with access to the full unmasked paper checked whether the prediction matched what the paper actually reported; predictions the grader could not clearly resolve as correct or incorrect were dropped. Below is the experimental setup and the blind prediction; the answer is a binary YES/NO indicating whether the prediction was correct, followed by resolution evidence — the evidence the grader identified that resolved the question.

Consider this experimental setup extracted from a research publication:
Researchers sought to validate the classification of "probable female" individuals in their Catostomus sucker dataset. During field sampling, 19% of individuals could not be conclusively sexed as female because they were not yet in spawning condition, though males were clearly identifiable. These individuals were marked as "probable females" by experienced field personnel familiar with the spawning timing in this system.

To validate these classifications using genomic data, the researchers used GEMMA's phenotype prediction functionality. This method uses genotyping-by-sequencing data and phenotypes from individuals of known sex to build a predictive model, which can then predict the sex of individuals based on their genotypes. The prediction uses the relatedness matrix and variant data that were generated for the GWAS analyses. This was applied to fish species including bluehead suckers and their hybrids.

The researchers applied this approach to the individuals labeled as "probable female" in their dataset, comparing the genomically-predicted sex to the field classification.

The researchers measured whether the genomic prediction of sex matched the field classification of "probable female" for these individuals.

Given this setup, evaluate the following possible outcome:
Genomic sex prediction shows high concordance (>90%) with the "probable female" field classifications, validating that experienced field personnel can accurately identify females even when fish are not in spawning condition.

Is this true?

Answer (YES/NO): NO